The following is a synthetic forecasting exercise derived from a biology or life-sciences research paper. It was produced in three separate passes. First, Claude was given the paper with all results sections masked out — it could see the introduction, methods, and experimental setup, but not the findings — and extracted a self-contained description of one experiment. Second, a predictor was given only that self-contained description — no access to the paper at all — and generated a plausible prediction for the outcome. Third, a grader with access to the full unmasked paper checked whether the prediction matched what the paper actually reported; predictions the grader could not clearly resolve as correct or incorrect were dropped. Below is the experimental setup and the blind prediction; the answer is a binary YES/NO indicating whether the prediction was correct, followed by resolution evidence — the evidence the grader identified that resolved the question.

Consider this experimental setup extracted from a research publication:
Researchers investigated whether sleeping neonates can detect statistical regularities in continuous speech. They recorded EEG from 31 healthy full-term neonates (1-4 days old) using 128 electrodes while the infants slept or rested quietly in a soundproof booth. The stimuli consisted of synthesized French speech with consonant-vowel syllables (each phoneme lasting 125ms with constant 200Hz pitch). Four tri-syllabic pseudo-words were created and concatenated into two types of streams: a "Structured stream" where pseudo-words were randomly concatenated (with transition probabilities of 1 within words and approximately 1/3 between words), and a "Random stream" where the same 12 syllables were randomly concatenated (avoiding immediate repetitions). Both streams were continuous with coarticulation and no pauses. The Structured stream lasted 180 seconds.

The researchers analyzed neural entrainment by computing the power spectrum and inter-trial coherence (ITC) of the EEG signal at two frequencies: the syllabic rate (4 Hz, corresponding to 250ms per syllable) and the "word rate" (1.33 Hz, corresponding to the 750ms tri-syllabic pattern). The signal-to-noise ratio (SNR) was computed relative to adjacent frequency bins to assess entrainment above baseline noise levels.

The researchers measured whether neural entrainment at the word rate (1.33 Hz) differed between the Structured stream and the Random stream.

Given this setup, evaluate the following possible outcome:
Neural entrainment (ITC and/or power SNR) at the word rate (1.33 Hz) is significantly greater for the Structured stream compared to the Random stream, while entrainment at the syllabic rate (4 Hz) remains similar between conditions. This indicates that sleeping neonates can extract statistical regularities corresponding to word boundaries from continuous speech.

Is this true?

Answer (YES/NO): NO